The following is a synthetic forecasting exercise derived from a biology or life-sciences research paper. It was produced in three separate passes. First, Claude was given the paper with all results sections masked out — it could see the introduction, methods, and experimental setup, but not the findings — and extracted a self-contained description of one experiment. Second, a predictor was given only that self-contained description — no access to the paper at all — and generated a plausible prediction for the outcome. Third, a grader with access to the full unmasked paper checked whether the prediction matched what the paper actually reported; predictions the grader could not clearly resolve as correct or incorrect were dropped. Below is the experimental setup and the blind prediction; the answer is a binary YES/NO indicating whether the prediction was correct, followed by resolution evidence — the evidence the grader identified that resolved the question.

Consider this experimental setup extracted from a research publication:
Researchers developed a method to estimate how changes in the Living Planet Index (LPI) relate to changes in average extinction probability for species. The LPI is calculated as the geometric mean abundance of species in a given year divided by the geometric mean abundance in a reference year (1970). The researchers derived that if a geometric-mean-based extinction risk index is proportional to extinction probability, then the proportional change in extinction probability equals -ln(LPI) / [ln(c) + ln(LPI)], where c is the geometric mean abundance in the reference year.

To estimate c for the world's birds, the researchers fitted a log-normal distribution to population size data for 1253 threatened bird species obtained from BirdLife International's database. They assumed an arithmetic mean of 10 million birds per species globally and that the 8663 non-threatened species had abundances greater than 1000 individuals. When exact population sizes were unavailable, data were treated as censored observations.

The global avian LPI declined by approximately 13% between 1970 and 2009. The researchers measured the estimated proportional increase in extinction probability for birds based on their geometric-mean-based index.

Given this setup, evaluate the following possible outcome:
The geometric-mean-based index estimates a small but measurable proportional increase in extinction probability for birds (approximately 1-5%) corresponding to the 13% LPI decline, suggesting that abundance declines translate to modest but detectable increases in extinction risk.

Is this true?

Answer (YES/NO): YES